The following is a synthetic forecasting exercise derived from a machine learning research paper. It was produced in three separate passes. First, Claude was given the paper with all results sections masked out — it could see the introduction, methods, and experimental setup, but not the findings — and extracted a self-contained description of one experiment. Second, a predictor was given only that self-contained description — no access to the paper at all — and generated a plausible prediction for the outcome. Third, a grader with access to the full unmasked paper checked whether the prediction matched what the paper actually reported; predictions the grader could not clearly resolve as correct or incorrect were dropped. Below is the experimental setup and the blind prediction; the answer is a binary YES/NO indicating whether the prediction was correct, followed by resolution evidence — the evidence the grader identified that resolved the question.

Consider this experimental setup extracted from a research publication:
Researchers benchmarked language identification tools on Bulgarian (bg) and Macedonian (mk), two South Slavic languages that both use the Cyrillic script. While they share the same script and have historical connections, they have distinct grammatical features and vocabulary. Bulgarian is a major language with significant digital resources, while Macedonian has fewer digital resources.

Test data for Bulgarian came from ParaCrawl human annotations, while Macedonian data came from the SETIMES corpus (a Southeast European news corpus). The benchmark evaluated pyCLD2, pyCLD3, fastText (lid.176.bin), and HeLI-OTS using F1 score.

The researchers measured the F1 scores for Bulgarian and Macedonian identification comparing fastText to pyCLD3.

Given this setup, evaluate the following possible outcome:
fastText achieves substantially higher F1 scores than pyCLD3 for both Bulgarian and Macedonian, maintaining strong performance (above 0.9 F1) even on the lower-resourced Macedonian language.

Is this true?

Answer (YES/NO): NO